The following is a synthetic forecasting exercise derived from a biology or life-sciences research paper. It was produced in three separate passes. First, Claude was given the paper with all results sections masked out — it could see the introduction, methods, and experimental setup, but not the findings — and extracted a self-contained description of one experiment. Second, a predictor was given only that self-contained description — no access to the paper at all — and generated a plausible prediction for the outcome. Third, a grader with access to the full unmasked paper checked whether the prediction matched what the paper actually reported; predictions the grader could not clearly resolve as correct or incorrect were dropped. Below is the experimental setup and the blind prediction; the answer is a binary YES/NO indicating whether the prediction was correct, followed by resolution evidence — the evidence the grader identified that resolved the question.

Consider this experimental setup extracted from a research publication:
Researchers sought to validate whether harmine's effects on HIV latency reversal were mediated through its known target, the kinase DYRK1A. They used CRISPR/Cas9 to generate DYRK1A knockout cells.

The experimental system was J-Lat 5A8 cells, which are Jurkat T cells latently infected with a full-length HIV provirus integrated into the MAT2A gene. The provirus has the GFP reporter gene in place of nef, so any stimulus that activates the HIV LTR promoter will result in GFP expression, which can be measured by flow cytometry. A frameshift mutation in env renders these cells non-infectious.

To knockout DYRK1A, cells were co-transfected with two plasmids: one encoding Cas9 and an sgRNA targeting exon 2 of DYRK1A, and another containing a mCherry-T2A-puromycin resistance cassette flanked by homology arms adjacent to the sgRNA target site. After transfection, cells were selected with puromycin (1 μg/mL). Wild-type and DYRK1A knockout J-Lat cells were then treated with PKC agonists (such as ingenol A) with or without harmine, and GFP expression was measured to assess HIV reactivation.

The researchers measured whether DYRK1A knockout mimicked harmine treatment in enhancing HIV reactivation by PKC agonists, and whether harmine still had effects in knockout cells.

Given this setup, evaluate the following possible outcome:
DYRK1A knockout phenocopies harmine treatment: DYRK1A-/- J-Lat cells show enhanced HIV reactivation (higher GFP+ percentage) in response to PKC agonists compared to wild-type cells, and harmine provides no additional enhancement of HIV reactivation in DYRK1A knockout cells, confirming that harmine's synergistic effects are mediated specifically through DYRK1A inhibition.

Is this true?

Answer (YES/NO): NO